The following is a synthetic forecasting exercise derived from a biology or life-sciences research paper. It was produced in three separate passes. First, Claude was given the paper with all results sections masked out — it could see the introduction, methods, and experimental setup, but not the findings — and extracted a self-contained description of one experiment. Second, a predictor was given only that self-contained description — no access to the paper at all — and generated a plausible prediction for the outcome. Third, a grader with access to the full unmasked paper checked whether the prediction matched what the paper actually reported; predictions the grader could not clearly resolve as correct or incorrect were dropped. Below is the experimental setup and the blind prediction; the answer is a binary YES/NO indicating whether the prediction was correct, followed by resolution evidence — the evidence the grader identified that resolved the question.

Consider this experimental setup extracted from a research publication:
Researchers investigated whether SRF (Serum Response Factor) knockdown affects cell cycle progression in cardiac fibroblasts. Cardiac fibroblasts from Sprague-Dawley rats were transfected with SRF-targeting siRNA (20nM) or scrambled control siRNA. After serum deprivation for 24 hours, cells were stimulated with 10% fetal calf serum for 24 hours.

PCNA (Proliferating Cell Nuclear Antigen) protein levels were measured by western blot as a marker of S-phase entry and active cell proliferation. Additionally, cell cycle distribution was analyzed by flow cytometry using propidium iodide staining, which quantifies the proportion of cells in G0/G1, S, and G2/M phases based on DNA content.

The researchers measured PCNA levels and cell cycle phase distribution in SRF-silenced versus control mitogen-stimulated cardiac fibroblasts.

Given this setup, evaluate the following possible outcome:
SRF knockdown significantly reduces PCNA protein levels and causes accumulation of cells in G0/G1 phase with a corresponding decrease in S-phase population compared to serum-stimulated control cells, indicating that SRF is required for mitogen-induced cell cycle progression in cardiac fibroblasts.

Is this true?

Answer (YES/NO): YES